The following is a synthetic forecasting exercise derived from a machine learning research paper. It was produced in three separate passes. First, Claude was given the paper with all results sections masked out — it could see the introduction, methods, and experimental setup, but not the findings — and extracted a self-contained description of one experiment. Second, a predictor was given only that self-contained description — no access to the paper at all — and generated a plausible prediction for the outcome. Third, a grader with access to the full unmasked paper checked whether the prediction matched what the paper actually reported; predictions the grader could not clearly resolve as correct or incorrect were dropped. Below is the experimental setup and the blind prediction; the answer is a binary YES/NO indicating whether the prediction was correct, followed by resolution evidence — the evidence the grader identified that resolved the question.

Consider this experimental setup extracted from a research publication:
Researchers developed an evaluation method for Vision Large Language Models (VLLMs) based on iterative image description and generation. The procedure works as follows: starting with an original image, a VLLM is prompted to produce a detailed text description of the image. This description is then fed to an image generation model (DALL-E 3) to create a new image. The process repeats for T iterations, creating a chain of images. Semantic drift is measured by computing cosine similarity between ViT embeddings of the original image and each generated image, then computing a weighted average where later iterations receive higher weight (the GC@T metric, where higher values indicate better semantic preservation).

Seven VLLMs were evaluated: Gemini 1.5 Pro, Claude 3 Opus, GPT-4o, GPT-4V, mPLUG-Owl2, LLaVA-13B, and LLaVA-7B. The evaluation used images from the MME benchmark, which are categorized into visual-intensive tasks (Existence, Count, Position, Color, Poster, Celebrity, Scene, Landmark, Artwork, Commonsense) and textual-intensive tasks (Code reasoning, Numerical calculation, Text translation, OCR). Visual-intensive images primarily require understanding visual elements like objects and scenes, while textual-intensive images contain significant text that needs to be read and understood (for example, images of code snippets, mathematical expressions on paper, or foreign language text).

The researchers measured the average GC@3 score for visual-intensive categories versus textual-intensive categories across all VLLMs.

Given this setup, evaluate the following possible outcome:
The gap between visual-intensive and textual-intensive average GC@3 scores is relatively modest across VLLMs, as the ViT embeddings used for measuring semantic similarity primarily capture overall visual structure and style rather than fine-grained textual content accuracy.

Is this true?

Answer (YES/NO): NO